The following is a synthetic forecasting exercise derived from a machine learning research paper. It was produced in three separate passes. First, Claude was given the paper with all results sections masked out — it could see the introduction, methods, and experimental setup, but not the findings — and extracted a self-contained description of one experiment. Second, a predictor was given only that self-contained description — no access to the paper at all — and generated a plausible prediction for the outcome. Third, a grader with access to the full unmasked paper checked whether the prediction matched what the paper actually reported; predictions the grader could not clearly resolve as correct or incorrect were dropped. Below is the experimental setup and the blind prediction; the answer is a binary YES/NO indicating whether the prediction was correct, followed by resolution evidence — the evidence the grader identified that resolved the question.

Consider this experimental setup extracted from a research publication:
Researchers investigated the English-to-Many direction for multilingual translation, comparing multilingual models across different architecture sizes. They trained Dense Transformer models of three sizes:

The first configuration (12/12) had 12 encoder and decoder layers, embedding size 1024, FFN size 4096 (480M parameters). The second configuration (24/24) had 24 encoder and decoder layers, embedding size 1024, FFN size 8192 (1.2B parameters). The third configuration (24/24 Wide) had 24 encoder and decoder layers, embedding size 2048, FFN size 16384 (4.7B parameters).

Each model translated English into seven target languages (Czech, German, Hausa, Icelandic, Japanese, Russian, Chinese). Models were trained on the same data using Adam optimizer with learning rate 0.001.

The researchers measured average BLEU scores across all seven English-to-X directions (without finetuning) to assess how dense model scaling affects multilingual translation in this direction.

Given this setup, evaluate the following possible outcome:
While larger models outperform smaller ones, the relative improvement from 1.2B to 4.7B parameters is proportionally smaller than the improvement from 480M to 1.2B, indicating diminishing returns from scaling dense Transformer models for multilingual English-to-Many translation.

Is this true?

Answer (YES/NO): YES